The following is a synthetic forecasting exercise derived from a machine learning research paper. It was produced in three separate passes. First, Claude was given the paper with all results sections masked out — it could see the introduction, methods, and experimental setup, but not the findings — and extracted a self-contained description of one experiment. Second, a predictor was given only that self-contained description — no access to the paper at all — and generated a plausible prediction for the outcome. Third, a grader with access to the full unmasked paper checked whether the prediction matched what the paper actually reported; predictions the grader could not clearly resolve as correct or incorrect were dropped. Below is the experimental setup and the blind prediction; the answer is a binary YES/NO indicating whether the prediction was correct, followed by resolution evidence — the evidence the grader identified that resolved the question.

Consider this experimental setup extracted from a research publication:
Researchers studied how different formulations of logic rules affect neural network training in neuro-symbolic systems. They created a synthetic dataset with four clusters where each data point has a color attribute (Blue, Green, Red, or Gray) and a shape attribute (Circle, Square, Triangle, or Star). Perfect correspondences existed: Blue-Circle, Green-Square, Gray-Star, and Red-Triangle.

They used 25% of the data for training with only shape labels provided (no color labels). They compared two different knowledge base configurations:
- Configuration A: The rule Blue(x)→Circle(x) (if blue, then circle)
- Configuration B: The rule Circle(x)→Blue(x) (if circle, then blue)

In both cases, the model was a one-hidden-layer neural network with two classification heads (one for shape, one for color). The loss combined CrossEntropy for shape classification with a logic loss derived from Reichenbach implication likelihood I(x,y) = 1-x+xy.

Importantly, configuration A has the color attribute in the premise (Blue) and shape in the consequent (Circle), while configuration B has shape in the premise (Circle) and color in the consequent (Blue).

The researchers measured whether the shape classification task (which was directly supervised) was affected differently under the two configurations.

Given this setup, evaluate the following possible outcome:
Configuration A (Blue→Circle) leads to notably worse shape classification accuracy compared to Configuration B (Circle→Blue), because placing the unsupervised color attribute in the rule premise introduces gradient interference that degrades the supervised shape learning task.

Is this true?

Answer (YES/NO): NO